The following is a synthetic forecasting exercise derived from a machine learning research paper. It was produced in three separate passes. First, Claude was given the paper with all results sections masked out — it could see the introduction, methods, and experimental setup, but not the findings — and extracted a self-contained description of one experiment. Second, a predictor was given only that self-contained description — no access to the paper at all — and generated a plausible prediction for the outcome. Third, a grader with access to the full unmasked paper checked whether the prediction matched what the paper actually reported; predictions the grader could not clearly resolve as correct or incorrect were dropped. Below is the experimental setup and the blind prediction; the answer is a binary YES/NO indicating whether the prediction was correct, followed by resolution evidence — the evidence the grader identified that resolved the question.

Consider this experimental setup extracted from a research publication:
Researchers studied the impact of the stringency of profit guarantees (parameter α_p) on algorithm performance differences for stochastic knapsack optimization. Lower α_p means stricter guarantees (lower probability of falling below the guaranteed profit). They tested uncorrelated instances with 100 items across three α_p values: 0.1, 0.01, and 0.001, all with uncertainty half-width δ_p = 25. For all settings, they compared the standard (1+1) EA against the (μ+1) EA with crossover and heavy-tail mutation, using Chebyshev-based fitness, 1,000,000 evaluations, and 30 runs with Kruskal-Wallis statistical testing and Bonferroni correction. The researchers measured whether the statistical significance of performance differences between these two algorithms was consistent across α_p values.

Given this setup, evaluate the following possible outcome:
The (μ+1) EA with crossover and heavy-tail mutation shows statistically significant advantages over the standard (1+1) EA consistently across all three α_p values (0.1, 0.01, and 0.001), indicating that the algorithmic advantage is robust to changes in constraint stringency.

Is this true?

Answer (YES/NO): NO